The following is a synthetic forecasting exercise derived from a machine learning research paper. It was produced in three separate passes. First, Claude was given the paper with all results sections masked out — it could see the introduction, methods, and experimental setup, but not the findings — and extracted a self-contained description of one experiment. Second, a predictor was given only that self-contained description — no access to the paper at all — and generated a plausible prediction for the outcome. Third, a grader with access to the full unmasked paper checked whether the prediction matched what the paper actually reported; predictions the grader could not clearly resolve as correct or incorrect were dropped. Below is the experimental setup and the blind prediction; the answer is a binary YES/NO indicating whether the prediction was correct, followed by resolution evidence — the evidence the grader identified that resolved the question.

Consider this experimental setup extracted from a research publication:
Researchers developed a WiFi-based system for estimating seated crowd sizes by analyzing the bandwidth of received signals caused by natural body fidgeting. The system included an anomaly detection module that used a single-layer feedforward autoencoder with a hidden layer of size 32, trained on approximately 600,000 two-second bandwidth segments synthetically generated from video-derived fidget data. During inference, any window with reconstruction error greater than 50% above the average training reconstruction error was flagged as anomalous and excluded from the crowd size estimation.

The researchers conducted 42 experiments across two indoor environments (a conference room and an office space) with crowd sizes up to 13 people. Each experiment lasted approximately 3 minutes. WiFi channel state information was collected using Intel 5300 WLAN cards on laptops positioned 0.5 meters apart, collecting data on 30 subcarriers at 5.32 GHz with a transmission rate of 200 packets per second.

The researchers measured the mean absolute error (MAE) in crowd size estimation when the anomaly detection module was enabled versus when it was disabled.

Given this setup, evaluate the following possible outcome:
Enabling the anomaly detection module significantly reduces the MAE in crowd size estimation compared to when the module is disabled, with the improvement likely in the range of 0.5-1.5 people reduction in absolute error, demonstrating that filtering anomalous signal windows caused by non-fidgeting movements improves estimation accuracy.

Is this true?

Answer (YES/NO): NO